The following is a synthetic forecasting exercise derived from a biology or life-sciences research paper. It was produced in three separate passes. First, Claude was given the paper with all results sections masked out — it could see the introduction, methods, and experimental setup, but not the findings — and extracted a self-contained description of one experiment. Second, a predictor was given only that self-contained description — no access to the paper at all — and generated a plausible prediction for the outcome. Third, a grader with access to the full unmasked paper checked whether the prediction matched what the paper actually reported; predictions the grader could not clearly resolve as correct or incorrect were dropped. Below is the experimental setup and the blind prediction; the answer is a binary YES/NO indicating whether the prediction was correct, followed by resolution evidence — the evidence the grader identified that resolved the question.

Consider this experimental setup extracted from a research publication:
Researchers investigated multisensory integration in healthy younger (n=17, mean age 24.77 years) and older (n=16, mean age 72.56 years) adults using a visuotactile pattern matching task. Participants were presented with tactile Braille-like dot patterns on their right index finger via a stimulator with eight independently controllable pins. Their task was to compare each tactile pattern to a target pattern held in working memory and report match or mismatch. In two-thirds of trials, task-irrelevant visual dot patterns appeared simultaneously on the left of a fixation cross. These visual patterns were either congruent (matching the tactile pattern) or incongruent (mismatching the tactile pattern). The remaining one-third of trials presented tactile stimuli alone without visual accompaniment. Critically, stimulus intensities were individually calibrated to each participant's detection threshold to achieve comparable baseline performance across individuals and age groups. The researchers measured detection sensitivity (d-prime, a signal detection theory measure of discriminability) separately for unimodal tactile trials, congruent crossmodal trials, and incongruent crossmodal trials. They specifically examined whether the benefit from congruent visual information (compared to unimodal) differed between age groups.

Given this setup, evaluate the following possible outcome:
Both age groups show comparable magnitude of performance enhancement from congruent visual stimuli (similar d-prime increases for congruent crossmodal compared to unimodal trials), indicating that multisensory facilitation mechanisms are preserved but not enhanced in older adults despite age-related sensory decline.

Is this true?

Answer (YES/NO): NO